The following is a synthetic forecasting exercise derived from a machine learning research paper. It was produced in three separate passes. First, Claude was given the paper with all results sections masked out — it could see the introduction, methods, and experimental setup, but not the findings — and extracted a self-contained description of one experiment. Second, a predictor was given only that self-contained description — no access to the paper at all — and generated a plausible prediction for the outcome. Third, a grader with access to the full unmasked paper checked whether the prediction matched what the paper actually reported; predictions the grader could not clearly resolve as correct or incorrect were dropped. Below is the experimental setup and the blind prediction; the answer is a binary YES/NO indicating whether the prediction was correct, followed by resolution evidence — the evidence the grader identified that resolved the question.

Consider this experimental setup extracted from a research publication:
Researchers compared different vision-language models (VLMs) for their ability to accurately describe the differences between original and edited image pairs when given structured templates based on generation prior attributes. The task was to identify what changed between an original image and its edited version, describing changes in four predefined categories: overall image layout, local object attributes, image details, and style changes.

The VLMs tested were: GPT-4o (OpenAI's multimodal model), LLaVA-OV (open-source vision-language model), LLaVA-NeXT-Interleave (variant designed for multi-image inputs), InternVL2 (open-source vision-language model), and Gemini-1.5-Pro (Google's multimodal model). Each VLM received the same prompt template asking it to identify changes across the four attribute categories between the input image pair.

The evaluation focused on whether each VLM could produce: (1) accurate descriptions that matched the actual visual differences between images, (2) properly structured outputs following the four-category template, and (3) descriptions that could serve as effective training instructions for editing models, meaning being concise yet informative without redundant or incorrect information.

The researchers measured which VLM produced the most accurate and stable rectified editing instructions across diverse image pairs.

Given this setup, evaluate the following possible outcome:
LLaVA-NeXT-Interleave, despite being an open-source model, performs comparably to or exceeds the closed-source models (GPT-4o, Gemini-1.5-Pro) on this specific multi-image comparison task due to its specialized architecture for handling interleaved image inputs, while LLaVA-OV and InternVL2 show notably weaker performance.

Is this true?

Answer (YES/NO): NO